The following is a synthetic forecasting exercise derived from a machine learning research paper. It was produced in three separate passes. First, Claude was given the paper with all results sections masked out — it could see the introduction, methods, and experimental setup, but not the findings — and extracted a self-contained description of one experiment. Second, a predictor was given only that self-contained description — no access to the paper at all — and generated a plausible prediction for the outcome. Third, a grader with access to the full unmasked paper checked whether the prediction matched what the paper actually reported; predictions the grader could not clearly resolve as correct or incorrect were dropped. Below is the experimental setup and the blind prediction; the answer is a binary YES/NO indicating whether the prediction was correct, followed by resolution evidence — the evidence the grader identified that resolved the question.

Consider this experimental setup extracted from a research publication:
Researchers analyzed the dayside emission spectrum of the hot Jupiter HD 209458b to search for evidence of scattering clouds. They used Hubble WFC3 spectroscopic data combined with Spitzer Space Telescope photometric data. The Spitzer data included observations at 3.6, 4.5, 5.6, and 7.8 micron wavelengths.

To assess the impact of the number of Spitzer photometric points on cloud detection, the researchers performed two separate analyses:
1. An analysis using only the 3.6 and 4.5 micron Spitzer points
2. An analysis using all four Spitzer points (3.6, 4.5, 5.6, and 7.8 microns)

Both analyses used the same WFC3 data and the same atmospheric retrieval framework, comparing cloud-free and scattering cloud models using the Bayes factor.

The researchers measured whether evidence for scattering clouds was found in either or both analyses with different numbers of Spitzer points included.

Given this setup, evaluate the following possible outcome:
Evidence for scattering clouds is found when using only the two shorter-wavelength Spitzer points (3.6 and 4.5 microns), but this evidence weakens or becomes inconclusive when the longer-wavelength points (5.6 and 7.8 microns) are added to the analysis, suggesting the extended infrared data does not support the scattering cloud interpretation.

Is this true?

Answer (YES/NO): NO